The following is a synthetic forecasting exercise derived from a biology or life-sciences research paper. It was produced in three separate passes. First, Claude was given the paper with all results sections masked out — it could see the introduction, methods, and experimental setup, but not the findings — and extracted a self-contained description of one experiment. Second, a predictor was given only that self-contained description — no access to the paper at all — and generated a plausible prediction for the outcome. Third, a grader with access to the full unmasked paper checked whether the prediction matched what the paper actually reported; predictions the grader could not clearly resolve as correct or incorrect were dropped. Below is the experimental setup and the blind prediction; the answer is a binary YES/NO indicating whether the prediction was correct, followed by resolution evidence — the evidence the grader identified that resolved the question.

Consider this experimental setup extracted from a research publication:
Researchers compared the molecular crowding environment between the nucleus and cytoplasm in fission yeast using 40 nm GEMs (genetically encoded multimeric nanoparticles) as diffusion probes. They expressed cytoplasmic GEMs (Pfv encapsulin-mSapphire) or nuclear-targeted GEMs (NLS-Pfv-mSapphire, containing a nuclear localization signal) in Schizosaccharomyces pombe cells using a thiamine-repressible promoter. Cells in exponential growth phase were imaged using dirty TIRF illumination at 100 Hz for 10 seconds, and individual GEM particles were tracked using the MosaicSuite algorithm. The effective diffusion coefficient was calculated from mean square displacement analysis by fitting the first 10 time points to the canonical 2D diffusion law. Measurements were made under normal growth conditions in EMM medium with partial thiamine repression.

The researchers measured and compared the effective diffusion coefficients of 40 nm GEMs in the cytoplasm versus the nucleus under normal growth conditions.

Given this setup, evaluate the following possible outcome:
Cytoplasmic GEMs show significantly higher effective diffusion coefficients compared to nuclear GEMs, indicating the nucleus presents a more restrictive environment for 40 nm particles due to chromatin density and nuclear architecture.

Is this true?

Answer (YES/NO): NO